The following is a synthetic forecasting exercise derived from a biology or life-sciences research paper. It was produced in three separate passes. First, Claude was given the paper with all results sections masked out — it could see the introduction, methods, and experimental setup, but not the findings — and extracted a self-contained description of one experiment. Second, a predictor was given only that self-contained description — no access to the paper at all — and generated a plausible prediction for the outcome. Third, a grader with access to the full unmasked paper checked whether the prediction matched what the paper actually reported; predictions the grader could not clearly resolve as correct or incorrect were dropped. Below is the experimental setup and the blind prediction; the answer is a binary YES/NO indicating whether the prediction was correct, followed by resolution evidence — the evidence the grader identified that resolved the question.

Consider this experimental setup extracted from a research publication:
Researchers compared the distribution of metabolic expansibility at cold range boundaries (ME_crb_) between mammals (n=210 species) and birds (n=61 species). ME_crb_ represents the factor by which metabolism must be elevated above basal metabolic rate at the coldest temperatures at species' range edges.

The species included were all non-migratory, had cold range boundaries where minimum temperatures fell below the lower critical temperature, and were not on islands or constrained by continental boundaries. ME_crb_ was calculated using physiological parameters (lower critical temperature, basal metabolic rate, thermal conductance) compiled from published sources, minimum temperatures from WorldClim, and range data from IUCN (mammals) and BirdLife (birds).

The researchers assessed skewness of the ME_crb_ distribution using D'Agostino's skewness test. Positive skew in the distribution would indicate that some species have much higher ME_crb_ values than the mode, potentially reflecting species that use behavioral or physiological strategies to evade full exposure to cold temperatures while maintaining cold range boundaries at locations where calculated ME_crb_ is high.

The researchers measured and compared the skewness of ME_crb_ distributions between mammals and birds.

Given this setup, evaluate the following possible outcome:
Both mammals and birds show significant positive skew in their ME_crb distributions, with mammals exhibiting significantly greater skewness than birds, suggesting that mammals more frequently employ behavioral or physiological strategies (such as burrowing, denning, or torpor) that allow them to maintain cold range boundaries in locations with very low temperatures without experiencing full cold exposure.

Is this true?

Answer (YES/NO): YES